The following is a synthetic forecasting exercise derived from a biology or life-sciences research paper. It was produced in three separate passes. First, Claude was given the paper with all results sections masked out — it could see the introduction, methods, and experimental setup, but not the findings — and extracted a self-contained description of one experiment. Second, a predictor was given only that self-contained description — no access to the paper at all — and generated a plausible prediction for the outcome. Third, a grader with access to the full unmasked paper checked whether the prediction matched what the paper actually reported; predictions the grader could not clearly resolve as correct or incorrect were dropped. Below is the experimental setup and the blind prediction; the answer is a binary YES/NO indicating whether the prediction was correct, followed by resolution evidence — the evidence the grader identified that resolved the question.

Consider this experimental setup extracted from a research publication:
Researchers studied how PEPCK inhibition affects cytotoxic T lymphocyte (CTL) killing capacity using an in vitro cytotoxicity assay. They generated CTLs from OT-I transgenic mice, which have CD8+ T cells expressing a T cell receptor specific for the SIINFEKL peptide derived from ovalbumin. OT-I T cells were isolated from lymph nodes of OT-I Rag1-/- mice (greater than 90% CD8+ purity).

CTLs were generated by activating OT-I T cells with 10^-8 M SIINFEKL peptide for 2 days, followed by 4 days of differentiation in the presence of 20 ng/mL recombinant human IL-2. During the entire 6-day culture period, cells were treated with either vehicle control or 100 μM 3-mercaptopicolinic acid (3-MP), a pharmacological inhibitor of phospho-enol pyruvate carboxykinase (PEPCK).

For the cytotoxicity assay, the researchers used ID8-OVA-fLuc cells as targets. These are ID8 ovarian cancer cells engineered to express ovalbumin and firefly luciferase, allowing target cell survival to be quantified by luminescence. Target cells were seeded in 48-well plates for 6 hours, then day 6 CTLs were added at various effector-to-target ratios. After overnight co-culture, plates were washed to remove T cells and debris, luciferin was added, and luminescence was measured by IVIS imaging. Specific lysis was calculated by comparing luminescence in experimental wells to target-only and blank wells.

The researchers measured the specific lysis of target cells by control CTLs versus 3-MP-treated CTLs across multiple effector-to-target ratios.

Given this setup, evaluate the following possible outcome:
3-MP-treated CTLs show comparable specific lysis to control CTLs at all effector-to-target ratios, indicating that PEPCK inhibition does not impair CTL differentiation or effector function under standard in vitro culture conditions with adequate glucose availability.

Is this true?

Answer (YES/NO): NO